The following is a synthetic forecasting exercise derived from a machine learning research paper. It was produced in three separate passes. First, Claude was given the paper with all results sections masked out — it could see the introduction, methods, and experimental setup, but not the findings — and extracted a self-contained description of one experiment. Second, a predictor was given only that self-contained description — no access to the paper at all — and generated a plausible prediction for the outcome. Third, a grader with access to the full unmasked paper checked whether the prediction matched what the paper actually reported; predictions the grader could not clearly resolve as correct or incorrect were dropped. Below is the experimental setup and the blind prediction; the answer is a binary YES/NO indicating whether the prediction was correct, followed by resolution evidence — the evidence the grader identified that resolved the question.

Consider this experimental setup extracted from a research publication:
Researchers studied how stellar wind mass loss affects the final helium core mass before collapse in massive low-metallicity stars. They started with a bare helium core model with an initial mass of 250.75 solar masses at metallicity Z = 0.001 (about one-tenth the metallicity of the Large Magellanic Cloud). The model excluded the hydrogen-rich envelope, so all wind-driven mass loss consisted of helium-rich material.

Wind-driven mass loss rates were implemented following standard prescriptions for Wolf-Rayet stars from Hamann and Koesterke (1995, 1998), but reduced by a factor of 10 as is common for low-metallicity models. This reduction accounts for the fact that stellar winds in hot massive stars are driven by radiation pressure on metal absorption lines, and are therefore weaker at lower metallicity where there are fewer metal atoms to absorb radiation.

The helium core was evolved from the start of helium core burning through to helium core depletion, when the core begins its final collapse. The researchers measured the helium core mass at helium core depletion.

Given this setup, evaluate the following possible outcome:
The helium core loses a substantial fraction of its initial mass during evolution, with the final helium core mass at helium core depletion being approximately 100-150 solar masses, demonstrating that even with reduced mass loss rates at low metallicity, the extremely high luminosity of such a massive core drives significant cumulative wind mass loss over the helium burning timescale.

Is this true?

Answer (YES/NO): YES